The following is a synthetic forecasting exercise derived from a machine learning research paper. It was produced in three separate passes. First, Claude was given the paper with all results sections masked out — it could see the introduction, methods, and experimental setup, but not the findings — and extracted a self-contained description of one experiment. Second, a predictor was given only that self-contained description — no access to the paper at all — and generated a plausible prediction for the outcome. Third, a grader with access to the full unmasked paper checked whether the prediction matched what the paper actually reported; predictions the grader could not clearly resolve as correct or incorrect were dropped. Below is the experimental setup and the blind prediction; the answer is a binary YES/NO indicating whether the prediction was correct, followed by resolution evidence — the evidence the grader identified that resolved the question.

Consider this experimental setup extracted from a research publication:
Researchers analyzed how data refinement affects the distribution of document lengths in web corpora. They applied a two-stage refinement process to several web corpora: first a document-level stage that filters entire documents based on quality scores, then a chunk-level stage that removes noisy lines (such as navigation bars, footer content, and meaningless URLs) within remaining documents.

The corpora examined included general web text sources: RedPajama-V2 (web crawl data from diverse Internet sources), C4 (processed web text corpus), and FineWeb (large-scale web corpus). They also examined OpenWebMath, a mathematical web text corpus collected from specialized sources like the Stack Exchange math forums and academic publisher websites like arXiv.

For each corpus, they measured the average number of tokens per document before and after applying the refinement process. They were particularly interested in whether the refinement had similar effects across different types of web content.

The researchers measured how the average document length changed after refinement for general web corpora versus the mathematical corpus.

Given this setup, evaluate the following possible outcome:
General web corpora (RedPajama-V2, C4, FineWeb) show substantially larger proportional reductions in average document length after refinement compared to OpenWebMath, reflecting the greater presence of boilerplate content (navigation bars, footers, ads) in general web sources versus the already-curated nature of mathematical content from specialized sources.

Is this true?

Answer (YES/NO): NO